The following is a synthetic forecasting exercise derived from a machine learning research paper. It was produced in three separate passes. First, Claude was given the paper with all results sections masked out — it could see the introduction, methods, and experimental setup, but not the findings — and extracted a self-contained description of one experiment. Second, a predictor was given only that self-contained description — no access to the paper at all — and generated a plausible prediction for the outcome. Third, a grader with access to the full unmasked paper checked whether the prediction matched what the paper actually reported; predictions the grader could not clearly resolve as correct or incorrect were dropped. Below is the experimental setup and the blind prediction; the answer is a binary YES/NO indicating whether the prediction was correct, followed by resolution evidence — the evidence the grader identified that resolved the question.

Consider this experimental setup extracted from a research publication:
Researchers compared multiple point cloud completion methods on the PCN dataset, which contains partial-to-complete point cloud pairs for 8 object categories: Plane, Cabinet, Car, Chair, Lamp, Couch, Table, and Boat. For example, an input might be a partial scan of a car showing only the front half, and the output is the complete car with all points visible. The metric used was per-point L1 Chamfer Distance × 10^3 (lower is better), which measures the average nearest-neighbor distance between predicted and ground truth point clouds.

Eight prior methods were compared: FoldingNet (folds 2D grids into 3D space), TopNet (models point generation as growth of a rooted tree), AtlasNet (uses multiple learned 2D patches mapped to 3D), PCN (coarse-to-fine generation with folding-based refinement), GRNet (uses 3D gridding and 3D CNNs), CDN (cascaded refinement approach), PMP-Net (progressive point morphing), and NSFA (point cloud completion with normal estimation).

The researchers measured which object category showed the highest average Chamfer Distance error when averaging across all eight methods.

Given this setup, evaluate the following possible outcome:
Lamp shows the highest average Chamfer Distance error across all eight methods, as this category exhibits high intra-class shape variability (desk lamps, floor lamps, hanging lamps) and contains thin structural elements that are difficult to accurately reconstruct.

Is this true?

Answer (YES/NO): NO